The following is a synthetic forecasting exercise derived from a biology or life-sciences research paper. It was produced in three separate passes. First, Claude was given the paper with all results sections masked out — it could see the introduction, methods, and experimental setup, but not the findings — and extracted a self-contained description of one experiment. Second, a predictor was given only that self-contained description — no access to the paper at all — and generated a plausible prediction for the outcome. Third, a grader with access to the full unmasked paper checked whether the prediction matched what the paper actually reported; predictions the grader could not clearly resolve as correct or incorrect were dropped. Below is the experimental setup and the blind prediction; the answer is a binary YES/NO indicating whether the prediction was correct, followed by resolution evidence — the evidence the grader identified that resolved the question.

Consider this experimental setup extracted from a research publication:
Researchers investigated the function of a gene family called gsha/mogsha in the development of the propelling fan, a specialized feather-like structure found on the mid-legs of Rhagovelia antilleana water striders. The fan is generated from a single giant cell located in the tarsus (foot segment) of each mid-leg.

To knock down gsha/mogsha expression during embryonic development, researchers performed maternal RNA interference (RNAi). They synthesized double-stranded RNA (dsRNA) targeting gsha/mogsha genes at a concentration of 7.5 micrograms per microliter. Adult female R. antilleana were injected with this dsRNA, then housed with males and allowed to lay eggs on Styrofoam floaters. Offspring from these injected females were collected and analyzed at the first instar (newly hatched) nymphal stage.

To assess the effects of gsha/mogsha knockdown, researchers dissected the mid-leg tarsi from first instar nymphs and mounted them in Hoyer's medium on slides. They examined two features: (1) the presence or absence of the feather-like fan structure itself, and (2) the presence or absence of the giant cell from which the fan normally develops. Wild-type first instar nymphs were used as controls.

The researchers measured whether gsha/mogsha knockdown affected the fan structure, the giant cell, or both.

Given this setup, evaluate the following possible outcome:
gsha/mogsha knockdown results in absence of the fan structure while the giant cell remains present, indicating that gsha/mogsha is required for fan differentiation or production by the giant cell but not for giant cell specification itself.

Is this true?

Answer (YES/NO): NO